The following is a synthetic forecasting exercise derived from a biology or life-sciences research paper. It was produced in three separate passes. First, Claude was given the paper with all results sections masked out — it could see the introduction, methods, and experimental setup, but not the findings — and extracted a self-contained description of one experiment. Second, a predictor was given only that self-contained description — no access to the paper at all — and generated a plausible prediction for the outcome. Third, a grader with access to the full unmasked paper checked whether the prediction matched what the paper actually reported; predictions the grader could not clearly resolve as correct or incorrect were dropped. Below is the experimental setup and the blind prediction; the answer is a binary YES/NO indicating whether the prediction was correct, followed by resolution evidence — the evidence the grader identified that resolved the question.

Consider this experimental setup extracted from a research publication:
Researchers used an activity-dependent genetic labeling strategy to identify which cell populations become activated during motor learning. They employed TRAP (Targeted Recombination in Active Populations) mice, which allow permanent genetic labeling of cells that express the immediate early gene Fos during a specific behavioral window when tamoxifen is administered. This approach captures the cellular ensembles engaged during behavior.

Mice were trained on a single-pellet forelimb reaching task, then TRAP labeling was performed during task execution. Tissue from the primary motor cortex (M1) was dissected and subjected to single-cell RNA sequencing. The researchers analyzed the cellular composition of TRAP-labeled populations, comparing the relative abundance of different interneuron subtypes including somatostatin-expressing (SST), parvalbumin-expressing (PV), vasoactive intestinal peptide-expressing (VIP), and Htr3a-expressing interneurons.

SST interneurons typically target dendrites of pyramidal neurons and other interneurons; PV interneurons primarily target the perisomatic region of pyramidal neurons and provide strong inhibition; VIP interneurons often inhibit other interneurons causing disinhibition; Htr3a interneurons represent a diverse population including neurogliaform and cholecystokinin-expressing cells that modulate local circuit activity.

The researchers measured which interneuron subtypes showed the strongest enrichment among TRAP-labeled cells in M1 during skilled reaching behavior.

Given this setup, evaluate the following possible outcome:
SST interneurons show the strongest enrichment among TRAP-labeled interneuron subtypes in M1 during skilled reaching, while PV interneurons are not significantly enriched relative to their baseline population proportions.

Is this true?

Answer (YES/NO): NO